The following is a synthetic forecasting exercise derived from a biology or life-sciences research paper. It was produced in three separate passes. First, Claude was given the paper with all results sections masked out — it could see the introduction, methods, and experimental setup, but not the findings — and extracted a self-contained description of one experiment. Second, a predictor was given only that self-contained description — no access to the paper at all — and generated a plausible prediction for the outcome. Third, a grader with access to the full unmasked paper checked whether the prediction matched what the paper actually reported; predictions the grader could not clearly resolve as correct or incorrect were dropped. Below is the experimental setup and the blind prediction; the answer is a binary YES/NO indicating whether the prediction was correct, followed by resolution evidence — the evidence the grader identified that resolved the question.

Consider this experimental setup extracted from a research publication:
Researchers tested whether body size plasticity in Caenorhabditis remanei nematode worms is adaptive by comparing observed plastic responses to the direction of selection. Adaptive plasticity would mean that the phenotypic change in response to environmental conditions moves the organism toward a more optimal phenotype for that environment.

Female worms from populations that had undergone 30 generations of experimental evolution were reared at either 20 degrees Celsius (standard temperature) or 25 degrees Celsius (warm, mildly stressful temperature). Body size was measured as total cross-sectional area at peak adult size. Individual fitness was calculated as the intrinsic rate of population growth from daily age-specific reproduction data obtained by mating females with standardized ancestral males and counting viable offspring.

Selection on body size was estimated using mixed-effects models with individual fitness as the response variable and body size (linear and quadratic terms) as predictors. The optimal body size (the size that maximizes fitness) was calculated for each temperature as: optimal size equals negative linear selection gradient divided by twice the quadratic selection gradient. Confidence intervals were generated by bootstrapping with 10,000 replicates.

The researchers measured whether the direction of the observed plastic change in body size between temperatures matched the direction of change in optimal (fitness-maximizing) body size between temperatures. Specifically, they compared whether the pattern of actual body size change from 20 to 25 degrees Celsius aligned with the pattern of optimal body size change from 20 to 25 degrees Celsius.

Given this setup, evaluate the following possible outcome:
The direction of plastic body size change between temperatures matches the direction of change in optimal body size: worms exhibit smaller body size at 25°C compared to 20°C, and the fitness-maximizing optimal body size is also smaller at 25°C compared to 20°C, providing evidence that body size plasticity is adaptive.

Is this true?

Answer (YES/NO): YES